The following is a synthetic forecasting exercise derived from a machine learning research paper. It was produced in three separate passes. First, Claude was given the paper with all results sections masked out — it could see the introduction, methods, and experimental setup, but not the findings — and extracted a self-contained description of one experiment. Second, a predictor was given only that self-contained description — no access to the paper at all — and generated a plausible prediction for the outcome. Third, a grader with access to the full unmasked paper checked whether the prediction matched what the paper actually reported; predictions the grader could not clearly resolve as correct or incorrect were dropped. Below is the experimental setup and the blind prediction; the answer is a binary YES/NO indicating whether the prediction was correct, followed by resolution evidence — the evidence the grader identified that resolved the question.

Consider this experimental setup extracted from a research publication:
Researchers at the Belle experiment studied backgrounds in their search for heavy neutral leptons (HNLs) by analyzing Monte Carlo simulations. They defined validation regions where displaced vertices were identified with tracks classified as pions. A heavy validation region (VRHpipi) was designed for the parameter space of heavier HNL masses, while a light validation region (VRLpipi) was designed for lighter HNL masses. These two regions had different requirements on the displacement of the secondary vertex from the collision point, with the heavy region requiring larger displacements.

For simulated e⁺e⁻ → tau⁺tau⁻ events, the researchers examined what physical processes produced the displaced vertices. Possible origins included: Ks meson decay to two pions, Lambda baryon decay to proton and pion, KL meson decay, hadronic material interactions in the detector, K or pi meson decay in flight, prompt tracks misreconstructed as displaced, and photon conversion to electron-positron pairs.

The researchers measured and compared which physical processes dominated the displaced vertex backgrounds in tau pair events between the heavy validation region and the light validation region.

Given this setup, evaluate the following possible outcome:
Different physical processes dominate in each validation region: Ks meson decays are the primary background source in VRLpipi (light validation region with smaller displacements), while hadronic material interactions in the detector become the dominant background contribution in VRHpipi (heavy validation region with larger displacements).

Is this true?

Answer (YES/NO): NO